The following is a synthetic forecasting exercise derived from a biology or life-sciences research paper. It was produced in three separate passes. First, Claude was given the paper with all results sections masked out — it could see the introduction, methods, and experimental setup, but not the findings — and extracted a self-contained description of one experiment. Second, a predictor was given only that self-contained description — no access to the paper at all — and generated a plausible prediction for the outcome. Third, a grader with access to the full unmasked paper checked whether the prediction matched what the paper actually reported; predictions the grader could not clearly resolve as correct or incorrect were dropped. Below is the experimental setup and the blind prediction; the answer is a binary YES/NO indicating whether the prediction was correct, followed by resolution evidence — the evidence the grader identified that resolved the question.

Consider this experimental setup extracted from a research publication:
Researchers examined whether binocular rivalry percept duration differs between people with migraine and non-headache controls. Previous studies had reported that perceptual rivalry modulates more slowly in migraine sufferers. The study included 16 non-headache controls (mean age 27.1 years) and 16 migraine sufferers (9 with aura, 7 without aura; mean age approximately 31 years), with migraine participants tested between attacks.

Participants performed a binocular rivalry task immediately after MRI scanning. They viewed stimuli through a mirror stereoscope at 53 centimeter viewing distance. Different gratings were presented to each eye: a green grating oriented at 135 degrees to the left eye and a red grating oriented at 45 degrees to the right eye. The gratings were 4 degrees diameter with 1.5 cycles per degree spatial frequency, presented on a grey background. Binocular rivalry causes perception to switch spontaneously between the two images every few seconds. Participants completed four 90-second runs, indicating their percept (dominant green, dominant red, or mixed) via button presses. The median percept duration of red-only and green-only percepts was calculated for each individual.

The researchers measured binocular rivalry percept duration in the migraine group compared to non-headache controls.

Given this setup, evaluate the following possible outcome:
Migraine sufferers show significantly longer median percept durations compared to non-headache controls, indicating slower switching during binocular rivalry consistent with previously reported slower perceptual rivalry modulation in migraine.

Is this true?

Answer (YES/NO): NO